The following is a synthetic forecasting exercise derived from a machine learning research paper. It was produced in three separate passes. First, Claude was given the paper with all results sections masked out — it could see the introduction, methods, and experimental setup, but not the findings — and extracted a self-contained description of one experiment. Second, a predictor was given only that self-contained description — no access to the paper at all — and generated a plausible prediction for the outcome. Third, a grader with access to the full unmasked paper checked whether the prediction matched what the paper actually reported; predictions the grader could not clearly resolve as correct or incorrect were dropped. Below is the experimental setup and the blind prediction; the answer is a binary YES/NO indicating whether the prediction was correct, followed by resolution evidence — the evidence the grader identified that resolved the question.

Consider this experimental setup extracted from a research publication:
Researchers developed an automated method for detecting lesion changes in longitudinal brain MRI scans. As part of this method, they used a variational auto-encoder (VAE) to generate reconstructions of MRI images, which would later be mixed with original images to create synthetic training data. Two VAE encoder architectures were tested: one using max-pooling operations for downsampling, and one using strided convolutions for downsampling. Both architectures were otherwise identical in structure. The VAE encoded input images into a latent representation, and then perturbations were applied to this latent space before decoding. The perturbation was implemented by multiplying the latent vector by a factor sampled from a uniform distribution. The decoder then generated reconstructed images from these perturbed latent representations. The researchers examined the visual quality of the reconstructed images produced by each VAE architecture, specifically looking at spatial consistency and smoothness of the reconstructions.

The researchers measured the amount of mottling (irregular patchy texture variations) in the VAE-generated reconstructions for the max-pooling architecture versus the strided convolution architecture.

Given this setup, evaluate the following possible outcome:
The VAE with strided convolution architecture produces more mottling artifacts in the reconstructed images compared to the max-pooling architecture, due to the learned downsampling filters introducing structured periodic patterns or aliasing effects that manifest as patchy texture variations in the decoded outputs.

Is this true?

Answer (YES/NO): YES